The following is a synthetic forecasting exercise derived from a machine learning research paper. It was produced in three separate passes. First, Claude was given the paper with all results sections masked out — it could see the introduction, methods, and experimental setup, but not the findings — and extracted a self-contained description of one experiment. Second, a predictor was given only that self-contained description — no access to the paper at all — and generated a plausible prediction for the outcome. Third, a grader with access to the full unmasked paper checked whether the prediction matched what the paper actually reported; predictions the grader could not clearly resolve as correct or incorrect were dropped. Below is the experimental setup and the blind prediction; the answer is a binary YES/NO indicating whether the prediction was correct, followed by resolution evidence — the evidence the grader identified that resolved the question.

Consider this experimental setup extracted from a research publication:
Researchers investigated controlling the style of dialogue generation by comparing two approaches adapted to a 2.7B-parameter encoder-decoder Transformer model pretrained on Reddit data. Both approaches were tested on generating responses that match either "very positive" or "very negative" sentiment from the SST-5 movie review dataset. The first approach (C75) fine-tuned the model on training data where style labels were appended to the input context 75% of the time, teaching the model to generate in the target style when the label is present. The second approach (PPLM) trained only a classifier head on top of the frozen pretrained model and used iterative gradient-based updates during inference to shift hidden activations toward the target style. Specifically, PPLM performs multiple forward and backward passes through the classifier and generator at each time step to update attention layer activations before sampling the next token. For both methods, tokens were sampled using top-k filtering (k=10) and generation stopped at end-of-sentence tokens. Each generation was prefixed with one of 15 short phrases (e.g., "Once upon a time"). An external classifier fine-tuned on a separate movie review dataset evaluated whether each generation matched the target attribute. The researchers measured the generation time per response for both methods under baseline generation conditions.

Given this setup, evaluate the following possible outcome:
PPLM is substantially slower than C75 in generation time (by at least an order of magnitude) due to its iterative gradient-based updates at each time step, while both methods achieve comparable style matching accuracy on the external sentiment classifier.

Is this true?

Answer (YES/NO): NO